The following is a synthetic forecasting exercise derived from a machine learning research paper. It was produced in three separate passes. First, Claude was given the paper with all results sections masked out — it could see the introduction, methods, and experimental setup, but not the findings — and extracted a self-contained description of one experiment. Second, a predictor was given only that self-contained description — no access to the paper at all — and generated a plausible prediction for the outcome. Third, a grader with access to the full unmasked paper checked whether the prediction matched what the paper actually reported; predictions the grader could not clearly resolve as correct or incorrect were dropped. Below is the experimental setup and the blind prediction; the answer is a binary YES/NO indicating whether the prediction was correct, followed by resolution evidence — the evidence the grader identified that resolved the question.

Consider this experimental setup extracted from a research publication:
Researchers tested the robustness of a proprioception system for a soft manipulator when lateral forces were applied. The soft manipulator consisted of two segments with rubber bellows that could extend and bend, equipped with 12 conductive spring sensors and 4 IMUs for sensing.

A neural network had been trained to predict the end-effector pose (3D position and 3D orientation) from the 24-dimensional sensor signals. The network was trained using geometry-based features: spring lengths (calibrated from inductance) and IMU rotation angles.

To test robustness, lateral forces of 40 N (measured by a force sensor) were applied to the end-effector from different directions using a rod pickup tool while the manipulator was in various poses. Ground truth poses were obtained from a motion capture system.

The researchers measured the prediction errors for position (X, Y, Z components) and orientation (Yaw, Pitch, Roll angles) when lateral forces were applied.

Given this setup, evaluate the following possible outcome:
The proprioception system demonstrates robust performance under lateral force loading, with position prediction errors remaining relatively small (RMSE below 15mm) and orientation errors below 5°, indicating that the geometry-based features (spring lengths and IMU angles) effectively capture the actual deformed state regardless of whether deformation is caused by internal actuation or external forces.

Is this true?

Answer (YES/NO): YES